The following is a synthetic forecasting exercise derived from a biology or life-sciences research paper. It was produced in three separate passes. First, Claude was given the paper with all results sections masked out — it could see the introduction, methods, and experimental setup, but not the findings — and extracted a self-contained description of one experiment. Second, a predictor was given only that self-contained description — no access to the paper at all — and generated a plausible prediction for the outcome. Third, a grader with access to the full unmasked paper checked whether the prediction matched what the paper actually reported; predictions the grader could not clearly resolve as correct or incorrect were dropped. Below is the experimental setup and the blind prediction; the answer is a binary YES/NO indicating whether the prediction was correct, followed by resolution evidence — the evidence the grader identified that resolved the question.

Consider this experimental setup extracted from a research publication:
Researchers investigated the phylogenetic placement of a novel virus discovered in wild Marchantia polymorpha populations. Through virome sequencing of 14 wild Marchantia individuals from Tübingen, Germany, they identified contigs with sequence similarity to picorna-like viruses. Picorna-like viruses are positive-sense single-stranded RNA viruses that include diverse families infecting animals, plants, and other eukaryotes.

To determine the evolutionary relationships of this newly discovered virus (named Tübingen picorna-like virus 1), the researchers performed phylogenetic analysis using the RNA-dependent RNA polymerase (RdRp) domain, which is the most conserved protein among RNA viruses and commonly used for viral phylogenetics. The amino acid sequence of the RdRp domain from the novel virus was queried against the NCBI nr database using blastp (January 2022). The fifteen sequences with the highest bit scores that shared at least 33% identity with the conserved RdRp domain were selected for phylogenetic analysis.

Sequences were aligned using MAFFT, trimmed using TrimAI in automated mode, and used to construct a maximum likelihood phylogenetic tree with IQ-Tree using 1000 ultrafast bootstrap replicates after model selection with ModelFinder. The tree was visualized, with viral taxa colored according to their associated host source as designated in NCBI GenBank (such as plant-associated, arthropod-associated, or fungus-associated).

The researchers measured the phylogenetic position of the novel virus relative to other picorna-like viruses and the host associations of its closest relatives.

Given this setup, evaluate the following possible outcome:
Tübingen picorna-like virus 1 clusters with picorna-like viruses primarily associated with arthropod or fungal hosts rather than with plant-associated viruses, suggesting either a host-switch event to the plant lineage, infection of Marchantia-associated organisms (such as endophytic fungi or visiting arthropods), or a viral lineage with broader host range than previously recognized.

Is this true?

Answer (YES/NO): NO